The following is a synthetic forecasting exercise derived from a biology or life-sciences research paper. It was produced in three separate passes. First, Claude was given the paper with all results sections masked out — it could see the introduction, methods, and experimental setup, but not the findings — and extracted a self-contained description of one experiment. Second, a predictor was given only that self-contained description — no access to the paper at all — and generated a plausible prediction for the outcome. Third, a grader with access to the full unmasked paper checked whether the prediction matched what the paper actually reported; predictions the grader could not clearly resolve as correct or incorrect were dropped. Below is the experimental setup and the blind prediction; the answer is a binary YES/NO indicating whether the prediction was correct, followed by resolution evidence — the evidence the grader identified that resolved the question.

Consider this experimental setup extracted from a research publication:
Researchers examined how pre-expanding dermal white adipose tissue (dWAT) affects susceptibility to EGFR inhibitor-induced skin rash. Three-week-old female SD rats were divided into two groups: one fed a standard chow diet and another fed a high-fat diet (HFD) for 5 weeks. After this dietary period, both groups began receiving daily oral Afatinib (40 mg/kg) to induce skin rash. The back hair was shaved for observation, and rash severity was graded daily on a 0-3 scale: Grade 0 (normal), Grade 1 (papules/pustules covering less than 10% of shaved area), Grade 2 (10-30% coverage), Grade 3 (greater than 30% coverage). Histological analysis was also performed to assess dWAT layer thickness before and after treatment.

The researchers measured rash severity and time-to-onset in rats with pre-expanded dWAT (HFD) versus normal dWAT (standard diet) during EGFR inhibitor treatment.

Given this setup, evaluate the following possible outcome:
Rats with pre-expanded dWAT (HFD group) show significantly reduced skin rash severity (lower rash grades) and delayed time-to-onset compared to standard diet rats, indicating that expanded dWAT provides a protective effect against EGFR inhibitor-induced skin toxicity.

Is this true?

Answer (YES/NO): YES